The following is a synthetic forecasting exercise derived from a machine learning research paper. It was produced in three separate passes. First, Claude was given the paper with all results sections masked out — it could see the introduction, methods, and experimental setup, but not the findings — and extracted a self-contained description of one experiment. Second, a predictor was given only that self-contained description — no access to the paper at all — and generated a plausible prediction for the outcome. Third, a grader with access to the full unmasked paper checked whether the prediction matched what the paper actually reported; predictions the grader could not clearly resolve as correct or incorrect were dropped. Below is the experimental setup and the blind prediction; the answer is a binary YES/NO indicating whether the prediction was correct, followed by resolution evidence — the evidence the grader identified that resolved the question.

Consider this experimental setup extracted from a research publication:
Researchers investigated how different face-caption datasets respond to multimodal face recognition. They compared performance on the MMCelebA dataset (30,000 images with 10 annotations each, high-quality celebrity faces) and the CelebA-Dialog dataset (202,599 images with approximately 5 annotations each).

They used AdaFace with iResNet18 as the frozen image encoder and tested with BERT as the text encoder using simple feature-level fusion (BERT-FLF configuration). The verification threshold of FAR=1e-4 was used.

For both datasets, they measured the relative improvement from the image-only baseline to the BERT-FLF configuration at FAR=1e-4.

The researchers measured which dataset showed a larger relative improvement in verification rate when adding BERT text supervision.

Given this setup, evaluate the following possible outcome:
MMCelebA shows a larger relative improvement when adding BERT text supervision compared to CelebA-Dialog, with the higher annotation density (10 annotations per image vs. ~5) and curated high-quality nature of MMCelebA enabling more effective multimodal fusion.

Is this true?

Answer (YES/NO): NO